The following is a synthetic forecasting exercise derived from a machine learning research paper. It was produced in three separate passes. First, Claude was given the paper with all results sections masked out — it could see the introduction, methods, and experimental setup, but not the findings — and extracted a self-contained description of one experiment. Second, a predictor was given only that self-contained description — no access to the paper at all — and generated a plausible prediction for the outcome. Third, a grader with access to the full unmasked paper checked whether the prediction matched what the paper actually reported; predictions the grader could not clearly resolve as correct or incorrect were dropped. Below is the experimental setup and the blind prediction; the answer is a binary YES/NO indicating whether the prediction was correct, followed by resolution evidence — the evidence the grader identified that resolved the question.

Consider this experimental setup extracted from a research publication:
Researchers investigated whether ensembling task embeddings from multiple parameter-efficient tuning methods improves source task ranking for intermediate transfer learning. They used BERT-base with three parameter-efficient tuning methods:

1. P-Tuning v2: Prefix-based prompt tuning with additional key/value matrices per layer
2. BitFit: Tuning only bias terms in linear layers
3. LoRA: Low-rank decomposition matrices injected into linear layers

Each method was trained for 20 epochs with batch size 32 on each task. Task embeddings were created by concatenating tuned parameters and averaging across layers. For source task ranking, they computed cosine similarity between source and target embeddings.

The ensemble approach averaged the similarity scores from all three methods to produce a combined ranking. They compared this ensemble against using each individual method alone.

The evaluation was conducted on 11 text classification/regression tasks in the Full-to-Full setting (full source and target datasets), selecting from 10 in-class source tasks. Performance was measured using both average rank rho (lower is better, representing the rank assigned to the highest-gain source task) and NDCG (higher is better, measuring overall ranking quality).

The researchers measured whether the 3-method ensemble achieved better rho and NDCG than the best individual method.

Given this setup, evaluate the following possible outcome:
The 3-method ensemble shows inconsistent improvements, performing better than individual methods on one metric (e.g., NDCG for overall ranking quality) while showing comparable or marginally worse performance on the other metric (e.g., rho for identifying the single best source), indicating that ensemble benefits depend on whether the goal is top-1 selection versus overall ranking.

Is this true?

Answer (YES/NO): NO